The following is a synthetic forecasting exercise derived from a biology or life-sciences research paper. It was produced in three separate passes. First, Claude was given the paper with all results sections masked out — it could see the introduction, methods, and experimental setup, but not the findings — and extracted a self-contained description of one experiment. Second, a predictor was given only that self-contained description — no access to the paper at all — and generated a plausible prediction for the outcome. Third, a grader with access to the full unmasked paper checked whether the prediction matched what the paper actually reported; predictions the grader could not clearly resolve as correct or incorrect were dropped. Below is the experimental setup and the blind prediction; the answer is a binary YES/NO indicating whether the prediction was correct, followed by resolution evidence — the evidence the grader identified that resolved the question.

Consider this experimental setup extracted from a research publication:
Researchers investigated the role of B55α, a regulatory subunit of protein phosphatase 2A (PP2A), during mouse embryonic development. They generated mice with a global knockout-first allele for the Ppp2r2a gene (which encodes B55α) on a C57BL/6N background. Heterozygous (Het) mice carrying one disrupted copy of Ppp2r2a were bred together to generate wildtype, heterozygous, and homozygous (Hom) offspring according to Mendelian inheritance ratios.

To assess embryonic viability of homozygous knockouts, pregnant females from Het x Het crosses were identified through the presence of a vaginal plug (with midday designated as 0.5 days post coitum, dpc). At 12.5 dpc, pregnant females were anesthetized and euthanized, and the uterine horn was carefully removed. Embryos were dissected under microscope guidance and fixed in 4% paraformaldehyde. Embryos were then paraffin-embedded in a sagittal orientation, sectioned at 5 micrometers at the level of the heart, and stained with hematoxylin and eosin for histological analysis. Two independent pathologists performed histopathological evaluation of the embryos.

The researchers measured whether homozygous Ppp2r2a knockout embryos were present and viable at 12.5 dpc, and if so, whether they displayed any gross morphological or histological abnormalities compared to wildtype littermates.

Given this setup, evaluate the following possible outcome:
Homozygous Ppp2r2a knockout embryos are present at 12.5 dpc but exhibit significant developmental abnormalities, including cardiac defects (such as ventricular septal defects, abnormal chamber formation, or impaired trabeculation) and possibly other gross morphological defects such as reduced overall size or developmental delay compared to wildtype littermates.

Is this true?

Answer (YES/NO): NO